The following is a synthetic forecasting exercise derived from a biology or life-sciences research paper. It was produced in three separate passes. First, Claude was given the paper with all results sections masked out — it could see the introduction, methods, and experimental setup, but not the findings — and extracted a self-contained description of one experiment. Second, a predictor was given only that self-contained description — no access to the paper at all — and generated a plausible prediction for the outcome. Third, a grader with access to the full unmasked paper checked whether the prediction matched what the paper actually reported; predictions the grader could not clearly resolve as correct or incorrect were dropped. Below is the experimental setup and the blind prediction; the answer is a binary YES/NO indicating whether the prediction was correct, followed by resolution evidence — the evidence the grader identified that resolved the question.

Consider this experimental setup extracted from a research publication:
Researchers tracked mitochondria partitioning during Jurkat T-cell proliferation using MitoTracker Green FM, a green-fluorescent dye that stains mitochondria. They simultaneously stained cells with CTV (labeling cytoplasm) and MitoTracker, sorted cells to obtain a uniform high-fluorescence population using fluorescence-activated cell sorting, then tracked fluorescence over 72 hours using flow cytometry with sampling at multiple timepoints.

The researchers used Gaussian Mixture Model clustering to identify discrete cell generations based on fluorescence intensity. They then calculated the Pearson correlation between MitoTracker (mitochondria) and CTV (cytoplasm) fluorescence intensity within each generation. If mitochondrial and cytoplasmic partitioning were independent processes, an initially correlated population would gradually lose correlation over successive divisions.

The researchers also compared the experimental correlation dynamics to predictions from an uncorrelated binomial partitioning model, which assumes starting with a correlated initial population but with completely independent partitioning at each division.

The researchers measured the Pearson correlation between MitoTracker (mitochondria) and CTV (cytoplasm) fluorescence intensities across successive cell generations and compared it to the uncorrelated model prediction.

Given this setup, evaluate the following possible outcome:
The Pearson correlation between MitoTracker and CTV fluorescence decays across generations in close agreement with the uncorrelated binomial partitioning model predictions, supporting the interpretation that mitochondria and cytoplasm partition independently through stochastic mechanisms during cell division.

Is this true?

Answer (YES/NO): NO